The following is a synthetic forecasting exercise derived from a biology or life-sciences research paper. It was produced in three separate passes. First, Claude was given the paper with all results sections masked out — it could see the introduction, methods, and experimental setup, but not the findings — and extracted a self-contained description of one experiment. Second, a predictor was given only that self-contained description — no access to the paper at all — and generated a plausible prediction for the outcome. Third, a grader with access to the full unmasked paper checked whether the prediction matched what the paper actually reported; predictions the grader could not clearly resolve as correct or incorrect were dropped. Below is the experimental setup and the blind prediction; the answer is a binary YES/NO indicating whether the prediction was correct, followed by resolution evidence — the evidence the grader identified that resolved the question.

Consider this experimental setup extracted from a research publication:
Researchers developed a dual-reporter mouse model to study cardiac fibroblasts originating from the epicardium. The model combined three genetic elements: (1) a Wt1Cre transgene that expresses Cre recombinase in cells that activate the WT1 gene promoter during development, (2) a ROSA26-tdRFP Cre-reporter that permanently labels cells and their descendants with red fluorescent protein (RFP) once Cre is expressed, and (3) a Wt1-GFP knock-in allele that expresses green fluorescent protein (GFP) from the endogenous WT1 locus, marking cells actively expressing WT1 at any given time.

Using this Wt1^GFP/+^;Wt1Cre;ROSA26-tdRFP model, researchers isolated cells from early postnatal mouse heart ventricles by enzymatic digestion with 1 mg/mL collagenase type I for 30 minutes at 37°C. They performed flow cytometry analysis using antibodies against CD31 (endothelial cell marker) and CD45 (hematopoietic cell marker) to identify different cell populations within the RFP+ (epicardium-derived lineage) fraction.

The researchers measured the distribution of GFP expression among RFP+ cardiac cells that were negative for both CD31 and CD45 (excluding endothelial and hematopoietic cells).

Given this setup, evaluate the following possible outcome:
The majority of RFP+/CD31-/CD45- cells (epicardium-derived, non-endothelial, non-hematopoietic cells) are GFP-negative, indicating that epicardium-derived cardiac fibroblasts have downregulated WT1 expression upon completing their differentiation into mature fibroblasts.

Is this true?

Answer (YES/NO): YES